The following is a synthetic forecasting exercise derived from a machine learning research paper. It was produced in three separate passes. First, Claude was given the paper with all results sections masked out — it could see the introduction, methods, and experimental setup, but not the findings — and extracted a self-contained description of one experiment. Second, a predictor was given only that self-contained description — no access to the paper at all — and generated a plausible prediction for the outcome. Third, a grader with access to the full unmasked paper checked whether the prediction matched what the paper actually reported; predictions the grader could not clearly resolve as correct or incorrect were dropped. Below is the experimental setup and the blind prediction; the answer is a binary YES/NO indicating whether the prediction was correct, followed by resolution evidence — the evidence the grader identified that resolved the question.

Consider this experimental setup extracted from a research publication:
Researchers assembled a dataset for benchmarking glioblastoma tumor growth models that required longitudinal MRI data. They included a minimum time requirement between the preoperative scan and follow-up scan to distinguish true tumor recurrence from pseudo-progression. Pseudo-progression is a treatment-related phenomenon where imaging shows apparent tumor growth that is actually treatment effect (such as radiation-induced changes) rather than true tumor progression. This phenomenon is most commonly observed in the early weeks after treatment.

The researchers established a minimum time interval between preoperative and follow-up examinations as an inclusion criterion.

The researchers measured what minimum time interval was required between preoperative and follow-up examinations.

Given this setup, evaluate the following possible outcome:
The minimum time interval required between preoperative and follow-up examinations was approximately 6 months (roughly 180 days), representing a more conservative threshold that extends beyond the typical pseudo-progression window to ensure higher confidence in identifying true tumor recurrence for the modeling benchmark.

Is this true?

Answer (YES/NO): NO